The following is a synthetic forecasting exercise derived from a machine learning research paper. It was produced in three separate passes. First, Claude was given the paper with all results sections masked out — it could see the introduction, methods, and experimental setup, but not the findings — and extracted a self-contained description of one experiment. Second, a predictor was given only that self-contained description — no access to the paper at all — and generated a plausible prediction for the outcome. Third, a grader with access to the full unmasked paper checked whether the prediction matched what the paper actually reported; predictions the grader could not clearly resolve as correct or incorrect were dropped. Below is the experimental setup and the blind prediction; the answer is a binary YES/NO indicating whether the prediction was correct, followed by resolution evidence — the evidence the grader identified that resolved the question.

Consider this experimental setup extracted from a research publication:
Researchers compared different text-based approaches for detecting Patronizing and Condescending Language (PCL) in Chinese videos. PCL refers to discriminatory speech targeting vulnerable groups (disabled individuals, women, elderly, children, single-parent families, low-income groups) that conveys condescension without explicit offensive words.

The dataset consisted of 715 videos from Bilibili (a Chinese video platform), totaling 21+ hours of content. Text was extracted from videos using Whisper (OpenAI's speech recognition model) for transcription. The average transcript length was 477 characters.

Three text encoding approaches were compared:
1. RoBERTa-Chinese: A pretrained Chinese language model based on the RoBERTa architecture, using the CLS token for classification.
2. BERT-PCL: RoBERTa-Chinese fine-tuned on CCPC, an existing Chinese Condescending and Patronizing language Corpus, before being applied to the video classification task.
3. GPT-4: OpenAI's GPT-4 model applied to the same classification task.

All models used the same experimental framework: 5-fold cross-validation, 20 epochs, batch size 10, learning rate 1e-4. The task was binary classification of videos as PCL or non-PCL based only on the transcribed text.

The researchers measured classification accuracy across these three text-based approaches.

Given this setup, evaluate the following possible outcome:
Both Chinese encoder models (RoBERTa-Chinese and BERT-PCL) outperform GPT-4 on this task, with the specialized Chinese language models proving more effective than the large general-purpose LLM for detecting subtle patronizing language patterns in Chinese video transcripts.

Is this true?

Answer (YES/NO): NO